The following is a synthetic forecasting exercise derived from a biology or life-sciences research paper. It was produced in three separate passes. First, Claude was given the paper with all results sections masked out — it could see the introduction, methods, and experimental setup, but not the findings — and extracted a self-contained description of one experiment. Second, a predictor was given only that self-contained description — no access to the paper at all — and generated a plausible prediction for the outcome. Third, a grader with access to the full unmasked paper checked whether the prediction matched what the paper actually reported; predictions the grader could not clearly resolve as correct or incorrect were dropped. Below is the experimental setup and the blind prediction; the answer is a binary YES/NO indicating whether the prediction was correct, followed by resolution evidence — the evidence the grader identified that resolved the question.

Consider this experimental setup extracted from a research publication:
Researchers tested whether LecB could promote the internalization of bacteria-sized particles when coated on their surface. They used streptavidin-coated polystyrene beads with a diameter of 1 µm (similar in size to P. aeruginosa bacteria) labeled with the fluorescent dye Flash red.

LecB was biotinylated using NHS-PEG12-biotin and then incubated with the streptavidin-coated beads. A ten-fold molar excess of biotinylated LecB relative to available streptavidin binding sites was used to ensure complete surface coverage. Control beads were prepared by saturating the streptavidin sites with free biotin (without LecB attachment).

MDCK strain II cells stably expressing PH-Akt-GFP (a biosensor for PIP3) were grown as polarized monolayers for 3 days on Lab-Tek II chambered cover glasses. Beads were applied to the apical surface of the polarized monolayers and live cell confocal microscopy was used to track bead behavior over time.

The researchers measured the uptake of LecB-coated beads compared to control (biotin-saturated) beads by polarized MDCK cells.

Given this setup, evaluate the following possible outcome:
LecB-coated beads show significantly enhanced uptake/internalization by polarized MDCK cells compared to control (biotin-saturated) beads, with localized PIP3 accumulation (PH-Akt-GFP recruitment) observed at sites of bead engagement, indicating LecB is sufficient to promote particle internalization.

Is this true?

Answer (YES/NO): YES